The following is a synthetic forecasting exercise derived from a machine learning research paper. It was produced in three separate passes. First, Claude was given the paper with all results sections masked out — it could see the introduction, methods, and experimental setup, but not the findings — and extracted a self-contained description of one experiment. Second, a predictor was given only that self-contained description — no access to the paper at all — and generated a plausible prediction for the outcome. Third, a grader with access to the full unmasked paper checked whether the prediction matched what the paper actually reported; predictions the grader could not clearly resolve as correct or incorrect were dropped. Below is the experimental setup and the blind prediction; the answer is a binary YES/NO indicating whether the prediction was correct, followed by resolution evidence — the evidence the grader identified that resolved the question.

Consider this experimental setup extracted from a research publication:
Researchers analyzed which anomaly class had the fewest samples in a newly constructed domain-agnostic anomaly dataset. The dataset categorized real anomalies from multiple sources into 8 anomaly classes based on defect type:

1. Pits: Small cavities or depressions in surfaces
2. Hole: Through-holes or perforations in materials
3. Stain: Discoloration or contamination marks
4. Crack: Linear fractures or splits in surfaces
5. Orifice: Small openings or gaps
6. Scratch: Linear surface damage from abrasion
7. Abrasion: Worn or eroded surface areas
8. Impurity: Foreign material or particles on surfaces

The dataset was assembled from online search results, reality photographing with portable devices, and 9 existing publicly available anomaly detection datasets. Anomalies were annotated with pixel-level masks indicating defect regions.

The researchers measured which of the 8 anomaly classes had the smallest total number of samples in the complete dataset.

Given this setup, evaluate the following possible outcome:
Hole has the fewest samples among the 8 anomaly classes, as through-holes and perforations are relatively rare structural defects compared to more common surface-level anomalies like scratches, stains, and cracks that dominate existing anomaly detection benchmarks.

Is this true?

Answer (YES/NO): NO